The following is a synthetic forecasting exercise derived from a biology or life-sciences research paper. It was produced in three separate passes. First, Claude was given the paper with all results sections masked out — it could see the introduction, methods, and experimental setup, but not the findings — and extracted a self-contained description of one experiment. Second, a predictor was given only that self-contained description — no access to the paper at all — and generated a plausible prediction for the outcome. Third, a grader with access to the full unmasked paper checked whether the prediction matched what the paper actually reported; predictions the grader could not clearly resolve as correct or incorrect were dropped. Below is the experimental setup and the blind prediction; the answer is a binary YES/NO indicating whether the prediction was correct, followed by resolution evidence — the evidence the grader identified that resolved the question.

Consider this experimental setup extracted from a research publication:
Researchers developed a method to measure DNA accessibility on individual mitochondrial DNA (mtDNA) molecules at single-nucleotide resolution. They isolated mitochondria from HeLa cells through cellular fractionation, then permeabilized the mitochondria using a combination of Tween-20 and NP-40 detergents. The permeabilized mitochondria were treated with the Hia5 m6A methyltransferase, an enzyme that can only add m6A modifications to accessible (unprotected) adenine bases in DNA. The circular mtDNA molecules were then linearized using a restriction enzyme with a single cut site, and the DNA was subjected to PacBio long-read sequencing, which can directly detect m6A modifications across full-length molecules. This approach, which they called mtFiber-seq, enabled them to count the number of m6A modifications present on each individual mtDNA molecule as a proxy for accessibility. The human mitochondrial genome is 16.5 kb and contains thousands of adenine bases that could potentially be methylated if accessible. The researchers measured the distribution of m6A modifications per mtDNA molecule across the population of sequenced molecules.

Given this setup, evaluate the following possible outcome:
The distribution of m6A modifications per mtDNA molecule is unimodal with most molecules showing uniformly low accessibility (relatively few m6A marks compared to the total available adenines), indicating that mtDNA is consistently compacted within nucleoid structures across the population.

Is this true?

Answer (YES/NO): NO